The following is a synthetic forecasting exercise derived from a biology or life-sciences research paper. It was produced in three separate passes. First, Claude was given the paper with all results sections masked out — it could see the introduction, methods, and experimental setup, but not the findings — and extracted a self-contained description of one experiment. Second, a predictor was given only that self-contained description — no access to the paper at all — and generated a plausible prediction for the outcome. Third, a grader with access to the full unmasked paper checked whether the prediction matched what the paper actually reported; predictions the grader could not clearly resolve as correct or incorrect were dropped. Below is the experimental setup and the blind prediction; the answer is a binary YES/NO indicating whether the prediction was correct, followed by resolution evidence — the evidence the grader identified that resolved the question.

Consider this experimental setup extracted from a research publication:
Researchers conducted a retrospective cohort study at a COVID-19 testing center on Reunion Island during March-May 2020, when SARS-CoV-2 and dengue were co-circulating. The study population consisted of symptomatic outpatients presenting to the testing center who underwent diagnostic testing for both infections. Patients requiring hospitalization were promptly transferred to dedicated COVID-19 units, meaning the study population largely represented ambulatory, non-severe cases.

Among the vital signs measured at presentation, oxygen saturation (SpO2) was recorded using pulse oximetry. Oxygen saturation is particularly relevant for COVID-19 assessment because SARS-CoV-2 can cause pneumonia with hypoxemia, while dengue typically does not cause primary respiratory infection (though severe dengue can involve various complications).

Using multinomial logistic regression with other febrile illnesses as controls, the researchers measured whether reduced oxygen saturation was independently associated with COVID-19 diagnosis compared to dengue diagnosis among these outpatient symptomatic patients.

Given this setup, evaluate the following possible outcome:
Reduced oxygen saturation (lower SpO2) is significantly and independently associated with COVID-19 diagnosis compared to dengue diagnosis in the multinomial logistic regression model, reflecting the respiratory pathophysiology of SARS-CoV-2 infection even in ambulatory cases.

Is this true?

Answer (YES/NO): NO